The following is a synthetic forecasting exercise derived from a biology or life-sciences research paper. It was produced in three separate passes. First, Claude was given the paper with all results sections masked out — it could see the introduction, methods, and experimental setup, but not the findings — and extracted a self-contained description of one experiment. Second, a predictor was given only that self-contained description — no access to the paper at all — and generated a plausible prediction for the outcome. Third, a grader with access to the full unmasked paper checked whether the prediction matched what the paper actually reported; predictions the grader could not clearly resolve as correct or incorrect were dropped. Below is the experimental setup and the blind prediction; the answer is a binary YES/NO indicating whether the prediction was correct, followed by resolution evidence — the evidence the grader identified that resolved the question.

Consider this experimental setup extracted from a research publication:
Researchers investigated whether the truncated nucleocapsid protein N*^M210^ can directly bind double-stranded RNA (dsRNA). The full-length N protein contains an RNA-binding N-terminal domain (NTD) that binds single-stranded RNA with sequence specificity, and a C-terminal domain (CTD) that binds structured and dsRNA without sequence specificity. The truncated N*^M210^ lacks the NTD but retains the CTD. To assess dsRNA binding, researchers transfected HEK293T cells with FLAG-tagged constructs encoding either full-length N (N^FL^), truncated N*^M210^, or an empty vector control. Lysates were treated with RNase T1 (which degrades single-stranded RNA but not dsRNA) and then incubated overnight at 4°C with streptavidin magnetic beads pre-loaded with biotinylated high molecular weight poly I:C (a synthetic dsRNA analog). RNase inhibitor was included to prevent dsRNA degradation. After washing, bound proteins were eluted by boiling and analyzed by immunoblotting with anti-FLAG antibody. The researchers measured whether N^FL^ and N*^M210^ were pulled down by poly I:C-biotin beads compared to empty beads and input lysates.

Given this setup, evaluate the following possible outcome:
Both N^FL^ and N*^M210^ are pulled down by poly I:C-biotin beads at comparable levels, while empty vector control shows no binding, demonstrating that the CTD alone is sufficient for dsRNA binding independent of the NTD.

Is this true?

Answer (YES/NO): NO